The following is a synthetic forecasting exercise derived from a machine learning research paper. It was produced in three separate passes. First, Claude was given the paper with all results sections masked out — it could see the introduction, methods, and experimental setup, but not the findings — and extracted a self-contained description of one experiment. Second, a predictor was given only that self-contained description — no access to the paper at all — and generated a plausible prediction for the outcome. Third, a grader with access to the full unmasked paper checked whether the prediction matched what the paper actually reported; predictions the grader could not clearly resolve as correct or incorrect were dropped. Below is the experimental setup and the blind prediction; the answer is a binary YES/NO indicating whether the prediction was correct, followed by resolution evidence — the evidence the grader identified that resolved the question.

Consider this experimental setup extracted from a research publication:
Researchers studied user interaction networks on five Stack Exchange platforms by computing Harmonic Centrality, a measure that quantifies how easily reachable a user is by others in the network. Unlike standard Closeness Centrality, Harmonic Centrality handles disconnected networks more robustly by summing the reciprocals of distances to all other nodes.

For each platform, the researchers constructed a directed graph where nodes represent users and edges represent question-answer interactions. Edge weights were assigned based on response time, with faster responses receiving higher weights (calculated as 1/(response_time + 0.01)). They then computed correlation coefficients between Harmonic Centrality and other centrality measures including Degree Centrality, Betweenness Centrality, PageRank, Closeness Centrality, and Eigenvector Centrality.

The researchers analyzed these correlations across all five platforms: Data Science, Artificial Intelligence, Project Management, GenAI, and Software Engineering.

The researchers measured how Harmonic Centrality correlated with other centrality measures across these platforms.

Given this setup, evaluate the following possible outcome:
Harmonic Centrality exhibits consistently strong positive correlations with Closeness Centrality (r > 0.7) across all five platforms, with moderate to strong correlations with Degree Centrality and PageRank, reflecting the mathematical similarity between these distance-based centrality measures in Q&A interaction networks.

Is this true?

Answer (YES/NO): NO